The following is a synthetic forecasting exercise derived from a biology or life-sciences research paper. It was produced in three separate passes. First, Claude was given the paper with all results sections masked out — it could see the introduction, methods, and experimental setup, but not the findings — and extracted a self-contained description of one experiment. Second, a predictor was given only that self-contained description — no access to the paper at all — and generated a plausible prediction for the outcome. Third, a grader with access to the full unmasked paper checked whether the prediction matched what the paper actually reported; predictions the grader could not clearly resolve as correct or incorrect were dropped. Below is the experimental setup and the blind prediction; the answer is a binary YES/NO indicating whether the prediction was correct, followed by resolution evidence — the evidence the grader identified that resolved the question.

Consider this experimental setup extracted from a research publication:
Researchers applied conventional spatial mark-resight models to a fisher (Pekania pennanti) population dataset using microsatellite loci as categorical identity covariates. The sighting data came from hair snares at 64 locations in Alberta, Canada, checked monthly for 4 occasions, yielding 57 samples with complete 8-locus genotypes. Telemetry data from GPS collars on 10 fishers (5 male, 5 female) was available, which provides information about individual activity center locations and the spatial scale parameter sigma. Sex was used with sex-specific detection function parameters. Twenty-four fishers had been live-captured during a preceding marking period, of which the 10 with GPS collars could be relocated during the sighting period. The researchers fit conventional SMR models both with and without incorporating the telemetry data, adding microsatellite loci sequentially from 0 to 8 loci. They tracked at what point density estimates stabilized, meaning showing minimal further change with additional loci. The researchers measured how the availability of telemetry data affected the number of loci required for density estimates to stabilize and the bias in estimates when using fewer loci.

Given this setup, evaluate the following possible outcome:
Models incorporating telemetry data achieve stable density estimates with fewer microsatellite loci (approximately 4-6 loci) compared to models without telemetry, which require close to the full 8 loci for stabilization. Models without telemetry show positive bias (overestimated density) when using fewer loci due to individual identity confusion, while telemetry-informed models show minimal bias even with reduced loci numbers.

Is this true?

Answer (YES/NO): NO